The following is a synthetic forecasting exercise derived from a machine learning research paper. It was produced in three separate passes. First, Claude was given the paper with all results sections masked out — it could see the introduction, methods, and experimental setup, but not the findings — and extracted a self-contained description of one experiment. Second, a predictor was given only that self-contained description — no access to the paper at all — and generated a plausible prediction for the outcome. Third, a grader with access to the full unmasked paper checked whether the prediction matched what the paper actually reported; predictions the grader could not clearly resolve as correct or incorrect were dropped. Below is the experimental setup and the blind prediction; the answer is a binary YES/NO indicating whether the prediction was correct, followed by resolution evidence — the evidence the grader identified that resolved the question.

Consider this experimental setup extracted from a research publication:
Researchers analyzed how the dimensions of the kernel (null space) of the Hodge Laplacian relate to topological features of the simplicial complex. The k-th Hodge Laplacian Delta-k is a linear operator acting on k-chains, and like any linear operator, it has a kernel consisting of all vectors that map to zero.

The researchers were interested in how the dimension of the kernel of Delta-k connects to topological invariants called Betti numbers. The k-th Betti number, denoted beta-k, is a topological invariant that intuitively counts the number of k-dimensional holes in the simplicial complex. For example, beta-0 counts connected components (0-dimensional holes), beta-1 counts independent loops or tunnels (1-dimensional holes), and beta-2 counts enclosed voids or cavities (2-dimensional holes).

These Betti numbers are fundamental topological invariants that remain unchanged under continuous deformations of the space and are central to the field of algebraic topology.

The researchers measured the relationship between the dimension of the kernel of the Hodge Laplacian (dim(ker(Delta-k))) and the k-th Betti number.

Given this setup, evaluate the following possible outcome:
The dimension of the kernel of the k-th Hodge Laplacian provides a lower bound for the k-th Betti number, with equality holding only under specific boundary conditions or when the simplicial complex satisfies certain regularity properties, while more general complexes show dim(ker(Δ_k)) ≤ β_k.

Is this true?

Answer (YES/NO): NO